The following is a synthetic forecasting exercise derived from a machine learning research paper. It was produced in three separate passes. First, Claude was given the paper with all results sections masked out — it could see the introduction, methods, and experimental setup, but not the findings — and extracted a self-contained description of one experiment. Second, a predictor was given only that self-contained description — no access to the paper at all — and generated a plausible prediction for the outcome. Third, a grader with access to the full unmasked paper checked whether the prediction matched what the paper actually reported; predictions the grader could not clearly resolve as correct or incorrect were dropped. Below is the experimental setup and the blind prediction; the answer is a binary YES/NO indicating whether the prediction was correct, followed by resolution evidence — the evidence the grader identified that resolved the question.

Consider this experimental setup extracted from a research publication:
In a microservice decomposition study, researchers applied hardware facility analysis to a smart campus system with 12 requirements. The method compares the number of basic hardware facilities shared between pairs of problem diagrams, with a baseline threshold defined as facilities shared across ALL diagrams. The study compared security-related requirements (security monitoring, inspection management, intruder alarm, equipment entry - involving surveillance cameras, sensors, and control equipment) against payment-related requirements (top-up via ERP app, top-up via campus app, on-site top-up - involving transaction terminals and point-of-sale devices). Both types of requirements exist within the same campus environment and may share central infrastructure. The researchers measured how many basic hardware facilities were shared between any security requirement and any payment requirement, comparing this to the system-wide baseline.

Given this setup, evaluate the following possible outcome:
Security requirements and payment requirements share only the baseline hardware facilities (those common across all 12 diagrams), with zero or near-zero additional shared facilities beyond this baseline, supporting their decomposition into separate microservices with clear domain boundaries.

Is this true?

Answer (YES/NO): YES